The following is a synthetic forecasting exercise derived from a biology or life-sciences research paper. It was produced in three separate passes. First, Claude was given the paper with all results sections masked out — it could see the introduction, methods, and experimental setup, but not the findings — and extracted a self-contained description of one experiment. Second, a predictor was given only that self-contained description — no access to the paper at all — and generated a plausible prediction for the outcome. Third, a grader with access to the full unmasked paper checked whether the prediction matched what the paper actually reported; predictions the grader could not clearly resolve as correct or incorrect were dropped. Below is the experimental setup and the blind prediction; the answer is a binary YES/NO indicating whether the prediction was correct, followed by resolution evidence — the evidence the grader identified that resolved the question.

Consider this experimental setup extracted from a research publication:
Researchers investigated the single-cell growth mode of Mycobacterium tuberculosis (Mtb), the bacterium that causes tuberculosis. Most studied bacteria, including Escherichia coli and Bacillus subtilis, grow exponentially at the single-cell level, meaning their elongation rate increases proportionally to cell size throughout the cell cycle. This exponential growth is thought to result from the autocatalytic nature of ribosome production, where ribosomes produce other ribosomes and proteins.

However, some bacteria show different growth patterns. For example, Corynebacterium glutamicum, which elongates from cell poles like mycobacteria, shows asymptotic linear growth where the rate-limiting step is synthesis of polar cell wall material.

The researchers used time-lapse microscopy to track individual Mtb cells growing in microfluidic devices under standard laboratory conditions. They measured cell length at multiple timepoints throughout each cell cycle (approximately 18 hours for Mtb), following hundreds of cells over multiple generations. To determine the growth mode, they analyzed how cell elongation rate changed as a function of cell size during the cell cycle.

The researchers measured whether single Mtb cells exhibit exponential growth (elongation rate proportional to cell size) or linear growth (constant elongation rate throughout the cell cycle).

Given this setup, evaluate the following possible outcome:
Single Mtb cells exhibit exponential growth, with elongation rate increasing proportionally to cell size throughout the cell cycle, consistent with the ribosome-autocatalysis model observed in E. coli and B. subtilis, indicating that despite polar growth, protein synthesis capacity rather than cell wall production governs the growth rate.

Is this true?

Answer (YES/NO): NO